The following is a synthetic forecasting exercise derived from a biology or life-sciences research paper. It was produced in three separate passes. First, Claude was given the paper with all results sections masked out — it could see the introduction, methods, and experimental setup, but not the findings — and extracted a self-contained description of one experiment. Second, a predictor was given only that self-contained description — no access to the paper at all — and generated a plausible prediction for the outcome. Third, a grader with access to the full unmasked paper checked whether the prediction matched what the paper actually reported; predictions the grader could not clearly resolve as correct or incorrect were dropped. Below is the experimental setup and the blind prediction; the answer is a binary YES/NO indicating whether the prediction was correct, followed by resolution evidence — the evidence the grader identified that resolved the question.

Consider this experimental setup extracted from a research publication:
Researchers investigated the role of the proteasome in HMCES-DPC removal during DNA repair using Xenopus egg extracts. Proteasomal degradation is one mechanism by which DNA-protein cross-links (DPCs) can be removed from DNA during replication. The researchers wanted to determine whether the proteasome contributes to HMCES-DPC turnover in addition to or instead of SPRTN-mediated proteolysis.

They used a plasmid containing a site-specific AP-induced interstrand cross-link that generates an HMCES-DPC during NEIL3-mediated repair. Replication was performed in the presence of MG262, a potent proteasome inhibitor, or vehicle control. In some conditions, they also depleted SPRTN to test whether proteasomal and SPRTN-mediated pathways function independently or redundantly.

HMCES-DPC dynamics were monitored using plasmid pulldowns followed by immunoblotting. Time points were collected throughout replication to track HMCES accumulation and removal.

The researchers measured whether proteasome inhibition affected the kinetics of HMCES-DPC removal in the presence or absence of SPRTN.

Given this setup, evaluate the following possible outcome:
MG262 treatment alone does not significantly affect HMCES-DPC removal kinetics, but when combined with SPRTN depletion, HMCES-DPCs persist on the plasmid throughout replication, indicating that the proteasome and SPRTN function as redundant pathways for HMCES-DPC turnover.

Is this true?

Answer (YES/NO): NO